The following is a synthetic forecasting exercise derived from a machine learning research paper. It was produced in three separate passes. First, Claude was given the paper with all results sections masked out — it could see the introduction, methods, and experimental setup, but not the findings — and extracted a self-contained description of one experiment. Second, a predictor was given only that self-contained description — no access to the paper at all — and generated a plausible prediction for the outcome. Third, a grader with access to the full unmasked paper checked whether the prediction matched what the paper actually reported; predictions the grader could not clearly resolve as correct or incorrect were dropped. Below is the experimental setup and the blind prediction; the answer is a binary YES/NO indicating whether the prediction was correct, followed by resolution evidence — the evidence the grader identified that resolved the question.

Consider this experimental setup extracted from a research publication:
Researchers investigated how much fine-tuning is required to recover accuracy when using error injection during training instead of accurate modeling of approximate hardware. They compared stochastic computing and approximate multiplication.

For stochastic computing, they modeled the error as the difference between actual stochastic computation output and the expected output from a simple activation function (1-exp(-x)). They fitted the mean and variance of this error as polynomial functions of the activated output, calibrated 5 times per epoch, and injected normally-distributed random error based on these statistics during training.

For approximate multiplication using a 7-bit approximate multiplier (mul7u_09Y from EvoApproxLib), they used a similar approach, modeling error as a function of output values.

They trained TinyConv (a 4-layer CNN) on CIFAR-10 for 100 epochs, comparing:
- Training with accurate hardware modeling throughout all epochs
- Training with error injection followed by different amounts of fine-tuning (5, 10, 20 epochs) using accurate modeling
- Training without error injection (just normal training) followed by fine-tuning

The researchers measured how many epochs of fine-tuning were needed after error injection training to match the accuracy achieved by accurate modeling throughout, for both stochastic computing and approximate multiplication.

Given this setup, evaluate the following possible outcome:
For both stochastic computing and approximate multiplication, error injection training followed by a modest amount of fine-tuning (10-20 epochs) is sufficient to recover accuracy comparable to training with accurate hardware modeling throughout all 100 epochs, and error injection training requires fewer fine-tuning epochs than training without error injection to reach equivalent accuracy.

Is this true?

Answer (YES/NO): NO